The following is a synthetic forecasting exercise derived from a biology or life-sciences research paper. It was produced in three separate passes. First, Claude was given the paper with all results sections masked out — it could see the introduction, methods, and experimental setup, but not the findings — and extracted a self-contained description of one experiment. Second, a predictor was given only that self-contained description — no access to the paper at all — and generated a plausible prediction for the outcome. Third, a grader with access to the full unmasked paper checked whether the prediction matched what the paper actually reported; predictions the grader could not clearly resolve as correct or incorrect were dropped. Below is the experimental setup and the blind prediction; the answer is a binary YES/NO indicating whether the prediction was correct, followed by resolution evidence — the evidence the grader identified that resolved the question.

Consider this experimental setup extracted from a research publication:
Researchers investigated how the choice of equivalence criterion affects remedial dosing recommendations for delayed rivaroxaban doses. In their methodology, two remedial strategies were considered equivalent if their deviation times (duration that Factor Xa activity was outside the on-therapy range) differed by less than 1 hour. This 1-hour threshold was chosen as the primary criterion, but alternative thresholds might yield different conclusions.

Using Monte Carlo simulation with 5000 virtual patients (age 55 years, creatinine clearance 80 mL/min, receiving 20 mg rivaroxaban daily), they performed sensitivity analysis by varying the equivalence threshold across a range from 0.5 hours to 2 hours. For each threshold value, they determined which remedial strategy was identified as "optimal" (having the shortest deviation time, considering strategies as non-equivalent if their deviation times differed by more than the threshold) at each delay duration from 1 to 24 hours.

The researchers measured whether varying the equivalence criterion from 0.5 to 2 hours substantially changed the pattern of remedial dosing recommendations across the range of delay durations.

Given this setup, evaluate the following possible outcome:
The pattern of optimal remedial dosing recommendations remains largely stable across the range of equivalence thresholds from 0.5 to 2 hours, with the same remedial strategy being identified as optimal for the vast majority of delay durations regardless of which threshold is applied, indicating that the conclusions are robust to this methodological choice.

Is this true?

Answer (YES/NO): YES